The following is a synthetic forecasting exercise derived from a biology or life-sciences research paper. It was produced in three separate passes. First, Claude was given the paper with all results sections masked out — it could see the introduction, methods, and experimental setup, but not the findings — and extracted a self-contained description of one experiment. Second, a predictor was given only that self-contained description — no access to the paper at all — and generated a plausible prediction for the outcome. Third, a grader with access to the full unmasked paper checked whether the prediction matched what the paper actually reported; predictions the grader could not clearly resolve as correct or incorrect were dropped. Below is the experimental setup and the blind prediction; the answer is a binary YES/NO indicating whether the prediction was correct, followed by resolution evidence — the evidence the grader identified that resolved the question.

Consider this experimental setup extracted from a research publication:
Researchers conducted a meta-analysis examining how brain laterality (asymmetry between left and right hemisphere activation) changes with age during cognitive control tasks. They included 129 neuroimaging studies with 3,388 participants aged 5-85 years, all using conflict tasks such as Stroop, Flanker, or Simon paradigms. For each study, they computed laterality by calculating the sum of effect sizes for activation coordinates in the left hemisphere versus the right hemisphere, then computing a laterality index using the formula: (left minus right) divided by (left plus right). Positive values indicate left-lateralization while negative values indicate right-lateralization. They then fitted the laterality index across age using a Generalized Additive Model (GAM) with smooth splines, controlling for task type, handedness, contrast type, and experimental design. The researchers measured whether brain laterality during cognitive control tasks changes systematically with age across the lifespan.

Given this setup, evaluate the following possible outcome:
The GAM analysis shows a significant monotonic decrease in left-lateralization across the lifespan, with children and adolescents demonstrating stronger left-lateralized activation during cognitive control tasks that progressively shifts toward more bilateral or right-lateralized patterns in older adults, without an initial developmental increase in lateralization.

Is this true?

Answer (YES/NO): NO